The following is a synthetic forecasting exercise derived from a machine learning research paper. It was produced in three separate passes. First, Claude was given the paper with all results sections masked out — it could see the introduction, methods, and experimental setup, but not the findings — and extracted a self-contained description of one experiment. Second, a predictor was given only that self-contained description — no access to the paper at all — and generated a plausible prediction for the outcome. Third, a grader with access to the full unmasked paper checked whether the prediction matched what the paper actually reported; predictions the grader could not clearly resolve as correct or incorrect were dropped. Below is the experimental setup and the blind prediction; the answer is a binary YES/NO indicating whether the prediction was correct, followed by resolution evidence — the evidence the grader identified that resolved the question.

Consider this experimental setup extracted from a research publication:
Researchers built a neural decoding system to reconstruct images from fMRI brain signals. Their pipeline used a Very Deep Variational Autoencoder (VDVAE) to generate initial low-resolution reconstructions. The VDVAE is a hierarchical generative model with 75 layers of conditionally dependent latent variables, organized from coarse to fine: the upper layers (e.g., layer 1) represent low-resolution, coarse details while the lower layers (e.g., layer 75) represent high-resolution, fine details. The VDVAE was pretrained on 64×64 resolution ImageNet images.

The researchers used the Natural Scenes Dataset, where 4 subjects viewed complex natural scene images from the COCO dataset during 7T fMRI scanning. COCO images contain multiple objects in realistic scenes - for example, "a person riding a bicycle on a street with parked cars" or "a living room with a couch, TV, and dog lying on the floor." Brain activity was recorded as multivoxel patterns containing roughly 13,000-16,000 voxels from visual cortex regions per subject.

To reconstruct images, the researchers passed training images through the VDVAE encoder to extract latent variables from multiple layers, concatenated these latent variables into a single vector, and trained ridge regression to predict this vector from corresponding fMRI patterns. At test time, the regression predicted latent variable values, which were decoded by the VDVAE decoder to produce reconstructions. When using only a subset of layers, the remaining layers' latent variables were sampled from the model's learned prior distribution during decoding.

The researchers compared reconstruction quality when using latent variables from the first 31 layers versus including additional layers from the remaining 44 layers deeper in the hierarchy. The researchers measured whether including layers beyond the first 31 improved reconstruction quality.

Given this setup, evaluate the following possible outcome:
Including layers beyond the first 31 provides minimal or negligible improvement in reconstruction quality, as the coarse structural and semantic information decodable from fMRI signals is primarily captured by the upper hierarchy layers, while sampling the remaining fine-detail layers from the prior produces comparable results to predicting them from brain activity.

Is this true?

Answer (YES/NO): YES